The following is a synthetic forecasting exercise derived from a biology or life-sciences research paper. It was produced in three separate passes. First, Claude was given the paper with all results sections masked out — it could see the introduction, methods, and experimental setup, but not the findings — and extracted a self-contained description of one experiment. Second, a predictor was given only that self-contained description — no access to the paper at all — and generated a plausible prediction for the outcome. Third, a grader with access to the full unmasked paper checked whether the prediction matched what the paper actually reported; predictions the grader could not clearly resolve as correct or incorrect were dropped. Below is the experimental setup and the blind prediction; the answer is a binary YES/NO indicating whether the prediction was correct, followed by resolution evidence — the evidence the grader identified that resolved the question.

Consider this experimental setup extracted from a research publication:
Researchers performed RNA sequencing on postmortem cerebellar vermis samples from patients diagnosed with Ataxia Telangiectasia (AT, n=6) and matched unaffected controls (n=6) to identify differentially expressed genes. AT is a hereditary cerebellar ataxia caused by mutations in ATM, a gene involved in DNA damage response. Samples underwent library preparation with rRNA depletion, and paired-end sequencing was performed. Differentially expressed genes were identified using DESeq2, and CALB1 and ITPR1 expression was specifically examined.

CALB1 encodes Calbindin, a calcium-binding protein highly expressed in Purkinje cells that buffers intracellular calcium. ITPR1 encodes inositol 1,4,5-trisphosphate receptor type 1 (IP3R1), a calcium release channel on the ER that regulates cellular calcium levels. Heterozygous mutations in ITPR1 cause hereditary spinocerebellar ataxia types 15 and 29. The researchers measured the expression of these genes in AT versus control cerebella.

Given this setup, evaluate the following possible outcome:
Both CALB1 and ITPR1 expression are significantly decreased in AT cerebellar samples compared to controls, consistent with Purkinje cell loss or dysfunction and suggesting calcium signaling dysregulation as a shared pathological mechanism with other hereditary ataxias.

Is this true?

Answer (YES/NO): YES